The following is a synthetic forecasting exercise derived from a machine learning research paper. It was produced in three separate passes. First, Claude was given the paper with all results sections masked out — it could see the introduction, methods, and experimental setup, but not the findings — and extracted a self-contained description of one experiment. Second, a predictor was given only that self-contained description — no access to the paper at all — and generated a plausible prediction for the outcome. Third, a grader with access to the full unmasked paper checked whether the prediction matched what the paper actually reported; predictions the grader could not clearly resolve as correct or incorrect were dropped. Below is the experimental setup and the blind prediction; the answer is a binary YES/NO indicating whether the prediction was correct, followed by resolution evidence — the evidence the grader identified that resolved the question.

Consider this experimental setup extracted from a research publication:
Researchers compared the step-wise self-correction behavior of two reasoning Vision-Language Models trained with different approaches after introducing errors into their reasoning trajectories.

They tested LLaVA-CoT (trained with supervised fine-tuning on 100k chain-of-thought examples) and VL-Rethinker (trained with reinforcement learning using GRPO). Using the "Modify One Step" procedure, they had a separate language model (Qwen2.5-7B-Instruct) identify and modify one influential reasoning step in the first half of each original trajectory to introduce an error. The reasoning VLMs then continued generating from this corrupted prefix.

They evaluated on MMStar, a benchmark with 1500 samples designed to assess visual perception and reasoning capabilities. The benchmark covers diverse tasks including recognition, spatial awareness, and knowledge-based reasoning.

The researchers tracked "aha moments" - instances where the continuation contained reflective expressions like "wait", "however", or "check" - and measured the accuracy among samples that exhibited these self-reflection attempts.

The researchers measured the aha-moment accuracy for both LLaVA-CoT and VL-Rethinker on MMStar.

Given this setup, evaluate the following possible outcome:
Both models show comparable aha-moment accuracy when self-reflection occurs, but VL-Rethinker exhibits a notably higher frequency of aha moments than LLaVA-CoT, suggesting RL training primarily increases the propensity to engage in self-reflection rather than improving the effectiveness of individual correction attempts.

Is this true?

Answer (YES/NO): NO